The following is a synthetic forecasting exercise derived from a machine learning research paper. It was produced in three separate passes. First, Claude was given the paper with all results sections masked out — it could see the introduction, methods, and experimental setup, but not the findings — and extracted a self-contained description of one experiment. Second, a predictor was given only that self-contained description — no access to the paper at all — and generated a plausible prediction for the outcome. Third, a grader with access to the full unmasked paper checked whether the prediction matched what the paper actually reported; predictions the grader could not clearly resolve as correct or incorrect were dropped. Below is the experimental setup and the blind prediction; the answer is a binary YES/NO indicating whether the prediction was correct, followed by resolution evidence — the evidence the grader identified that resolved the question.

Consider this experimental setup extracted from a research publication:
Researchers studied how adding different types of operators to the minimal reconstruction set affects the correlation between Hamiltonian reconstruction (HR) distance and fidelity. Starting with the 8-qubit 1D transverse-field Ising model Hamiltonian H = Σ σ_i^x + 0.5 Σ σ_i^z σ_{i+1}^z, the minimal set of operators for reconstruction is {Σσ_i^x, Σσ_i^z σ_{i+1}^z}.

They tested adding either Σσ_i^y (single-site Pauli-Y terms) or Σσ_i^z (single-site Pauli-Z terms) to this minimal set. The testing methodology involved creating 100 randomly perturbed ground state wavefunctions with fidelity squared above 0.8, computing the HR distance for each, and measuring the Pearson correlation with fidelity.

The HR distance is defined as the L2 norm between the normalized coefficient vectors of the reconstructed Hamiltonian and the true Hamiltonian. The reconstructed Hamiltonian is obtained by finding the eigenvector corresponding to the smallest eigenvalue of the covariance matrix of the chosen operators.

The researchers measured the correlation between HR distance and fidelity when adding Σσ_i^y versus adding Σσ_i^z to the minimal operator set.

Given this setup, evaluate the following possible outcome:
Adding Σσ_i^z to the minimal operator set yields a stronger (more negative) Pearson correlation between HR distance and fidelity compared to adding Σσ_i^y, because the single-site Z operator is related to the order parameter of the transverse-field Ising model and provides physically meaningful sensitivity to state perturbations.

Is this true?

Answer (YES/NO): NO